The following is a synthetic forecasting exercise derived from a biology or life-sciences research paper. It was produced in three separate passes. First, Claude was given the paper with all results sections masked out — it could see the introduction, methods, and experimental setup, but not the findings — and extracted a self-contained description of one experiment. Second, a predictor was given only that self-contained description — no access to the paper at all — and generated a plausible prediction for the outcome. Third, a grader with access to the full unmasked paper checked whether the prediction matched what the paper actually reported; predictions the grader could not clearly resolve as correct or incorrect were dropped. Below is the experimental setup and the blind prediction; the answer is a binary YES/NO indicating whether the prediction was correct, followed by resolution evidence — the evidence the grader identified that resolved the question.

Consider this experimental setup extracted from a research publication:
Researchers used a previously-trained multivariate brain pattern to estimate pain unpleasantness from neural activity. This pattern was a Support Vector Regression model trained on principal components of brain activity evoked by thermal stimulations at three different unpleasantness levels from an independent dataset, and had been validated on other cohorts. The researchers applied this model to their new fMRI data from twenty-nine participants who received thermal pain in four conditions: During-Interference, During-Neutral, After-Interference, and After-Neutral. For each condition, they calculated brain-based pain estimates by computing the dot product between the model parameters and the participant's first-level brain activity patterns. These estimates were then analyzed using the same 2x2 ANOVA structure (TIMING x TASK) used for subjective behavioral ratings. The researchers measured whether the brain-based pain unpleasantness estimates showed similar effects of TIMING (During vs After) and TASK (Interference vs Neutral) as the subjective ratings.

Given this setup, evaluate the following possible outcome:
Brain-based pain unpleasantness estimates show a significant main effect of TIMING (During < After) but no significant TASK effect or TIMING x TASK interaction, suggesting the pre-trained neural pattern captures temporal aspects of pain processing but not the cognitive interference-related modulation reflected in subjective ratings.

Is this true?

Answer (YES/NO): NO